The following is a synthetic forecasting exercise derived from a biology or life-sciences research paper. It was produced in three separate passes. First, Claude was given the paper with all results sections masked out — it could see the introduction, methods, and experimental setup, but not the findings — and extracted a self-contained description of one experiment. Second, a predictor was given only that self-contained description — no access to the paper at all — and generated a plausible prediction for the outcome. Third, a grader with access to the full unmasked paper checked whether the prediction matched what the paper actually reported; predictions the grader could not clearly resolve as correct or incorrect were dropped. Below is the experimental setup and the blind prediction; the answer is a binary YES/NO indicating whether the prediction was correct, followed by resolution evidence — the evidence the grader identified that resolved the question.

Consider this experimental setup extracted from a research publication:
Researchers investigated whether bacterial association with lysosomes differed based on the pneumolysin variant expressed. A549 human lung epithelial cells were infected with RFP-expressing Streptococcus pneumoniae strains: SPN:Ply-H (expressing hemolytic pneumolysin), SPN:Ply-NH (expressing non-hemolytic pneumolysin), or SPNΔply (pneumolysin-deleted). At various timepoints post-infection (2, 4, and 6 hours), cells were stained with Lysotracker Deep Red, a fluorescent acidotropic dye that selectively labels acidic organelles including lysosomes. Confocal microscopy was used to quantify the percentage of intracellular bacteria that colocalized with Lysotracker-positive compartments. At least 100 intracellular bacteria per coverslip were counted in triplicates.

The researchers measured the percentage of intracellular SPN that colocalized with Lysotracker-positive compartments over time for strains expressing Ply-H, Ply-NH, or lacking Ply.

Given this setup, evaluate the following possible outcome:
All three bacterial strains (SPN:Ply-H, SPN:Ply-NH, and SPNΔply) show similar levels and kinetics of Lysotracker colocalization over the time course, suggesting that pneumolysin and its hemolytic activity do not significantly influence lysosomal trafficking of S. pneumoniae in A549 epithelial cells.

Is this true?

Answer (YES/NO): NO